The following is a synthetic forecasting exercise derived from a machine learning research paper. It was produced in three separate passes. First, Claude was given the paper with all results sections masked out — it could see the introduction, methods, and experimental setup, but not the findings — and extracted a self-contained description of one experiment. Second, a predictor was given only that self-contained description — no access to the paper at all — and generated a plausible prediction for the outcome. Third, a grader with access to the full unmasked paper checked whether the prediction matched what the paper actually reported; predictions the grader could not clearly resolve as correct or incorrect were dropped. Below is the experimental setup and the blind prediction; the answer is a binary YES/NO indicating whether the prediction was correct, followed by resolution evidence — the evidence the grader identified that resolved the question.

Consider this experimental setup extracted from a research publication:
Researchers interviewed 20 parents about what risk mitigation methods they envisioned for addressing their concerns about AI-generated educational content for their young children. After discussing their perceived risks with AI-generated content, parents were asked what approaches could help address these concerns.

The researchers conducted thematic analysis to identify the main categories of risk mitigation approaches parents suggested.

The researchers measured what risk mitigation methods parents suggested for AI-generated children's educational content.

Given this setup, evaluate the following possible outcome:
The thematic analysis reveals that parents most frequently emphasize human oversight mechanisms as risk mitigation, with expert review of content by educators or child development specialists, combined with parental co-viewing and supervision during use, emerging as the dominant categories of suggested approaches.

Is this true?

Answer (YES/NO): NO